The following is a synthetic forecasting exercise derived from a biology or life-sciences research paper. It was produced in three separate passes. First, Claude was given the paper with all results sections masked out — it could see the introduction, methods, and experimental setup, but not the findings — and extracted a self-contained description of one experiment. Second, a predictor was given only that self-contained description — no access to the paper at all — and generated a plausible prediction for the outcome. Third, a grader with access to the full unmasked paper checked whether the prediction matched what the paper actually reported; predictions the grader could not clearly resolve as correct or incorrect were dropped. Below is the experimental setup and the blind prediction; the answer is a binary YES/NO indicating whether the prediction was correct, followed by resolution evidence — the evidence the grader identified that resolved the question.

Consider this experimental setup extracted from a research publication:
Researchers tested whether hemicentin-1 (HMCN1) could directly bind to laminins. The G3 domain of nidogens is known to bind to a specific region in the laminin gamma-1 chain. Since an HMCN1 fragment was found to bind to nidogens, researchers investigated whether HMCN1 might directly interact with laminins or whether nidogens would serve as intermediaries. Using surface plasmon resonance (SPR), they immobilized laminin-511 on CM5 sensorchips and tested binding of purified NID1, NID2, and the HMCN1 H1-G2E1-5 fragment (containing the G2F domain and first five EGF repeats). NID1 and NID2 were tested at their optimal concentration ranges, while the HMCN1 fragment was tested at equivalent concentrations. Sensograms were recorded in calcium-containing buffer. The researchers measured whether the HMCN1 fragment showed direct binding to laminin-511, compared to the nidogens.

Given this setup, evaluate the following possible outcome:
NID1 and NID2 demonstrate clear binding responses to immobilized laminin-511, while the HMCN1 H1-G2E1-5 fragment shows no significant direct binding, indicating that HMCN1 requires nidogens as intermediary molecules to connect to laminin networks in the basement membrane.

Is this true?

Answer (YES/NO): YES